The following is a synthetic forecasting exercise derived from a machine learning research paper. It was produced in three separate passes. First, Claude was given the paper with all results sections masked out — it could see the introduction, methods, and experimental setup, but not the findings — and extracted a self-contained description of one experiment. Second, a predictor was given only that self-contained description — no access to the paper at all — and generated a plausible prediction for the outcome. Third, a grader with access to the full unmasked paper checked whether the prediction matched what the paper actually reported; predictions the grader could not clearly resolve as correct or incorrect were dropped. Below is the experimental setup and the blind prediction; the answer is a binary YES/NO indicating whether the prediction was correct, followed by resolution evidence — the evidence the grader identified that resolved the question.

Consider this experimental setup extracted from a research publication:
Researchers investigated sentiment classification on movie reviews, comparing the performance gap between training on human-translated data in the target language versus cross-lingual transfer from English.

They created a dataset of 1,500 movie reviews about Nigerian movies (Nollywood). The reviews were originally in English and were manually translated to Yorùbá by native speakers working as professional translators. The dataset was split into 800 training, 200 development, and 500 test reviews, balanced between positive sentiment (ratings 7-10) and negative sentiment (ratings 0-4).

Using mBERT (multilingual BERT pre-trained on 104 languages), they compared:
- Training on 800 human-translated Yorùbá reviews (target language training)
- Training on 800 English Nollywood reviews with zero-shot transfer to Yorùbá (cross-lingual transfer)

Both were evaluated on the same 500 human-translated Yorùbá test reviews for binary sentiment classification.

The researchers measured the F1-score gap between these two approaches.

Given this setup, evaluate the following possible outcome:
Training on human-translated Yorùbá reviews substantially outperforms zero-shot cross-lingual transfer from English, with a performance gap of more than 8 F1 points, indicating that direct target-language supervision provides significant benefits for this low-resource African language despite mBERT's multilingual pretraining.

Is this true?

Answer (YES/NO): YES